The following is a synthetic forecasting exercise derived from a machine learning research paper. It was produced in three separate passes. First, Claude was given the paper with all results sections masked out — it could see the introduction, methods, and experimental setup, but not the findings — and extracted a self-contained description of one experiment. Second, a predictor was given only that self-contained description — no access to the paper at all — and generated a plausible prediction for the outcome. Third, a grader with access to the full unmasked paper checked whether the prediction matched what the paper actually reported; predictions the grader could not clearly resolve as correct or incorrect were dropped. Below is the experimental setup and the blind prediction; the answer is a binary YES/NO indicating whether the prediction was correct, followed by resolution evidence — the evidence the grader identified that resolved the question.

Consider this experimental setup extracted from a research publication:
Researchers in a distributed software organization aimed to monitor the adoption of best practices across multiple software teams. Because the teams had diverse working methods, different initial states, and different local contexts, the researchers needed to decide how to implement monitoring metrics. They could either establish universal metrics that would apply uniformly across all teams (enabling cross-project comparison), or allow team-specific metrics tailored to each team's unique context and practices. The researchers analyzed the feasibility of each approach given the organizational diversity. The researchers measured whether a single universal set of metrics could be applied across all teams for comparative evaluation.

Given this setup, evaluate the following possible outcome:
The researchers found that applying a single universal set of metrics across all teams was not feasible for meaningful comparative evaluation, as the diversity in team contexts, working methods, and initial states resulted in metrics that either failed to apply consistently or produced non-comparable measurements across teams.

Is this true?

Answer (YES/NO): YES